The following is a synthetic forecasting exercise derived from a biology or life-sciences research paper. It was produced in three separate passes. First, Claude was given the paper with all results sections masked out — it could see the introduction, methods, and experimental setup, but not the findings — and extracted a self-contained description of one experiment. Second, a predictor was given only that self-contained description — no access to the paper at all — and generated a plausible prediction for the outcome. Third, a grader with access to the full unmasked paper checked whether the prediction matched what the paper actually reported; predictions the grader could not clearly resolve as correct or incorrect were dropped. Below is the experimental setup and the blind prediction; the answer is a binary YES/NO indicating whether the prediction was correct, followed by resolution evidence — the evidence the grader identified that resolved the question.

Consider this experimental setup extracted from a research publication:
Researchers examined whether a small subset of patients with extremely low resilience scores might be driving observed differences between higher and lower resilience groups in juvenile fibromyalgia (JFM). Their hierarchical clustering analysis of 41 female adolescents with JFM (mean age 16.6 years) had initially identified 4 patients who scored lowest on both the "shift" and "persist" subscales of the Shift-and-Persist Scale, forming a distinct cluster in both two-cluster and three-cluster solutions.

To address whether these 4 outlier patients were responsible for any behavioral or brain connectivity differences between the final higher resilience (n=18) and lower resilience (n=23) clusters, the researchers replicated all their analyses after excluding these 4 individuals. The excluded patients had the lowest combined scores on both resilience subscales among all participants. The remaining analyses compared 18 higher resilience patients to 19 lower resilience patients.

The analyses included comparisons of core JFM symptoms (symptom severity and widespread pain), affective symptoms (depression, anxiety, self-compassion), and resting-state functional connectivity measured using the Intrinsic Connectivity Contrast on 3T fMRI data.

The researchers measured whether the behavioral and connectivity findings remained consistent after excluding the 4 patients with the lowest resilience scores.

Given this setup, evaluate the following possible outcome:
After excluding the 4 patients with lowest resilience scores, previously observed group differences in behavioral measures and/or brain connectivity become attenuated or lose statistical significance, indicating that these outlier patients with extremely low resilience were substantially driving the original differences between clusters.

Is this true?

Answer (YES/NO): NO